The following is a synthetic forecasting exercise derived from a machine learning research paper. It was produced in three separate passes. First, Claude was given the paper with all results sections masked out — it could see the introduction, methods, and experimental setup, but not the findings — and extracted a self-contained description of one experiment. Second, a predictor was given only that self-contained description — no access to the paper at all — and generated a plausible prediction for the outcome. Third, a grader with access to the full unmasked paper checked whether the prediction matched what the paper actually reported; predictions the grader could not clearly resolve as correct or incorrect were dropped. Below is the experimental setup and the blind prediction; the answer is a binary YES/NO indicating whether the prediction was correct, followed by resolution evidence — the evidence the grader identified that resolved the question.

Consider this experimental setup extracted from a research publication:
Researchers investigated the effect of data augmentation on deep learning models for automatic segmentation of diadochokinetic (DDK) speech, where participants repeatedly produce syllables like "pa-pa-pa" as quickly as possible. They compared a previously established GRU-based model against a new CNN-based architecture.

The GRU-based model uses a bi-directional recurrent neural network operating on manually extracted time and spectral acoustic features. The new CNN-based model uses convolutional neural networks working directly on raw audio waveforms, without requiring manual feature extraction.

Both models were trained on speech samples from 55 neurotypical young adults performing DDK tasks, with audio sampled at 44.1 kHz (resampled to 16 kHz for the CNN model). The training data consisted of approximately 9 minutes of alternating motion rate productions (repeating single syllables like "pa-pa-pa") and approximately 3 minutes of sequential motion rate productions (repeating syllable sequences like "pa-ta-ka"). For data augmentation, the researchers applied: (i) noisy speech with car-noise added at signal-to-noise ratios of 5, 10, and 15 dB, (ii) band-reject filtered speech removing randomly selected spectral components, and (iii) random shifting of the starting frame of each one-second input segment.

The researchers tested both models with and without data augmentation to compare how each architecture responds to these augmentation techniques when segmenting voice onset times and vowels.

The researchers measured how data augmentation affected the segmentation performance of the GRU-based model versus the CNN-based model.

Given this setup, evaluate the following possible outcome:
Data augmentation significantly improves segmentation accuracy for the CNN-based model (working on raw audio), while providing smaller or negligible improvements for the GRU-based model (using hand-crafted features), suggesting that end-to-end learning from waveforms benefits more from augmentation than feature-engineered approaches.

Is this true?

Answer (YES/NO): NO